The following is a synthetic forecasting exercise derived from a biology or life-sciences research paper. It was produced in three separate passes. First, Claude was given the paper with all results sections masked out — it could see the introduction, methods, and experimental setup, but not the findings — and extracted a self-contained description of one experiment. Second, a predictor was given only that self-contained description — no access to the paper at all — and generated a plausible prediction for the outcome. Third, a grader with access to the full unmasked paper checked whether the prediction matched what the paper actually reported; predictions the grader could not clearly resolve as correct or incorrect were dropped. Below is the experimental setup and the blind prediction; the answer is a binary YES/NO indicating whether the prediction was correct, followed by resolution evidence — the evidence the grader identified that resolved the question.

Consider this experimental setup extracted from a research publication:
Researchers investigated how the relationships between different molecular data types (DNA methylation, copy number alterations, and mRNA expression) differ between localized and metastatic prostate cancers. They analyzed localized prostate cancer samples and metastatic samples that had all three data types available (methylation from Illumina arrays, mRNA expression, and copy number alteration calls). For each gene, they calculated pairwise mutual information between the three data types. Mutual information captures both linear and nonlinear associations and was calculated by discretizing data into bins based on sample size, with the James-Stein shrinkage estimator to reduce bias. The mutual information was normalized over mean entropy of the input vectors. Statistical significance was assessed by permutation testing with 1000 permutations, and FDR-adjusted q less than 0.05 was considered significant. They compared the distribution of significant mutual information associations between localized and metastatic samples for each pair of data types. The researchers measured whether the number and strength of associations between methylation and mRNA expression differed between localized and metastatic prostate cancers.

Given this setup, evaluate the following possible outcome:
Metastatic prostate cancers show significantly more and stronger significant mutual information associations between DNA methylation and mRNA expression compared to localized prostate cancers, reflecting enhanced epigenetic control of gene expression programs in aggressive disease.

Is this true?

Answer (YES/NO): NO